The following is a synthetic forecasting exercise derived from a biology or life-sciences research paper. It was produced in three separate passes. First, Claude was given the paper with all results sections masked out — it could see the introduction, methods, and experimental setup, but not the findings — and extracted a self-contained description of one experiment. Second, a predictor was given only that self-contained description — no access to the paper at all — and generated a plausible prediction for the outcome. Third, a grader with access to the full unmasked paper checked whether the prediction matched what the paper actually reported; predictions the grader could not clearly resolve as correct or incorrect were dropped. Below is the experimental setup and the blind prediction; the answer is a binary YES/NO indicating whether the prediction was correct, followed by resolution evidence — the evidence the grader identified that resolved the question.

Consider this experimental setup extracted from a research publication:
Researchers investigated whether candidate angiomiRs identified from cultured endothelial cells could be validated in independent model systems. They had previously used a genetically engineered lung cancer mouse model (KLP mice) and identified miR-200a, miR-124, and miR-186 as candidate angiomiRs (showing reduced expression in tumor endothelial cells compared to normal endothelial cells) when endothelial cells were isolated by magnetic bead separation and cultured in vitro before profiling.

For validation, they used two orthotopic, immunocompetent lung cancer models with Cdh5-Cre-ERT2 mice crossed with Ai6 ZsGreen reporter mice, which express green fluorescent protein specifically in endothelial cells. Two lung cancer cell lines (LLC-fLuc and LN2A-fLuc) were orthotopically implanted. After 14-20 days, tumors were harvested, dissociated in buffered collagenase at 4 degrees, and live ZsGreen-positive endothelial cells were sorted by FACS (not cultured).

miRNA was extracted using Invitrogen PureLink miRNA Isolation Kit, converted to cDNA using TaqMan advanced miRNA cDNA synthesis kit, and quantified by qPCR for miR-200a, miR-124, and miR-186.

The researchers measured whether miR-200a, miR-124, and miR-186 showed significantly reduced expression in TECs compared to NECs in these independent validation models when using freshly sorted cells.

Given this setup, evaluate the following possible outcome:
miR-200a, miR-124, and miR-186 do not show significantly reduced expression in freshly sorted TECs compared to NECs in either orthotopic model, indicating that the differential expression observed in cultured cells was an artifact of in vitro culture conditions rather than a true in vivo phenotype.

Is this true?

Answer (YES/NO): NO